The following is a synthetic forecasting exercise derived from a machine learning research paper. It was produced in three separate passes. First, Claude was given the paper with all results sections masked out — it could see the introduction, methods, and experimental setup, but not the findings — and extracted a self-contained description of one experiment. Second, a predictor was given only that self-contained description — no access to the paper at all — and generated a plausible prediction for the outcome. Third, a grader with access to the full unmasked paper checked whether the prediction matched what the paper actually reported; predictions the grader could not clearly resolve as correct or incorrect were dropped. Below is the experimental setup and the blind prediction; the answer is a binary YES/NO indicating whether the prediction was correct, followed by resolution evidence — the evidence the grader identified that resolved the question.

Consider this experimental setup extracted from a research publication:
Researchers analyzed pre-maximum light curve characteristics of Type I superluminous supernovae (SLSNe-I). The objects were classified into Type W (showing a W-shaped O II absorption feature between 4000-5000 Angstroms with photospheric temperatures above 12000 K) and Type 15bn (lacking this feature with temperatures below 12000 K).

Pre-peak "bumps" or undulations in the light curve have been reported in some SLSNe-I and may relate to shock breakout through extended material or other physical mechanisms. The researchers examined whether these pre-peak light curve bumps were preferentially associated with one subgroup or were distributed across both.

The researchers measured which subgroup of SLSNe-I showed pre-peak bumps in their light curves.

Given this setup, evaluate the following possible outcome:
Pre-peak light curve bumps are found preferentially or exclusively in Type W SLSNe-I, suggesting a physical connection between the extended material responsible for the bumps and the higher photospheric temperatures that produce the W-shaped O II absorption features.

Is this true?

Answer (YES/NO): YES